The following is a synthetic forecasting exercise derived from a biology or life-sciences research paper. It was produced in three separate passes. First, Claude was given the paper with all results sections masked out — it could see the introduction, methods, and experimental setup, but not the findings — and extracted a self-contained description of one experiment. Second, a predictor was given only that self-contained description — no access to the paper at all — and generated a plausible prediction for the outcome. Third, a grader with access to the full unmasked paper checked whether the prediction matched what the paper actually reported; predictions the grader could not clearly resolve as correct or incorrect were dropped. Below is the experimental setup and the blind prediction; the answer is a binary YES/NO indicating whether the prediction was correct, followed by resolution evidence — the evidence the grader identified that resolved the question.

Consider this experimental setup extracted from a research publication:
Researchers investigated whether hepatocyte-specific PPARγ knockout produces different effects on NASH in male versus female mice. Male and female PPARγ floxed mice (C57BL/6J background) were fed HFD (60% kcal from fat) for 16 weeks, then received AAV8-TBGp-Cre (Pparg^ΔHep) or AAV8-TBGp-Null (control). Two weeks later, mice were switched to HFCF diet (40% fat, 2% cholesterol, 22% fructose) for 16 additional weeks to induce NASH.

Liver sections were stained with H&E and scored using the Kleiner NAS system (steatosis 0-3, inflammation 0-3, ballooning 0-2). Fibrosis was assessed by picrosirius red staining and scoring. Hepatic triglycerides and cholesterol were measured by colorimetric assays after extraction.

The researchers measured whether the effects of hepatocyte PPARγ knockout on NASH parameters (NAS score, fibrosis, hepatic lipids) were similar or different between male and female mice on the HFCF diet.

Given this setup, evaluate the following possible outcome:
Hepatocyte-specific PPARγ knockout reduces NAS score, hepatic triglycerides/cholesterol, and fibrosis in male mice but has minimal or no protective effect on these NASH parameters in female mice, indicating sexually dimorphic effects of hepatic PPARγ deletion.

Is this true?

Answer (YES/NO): NO